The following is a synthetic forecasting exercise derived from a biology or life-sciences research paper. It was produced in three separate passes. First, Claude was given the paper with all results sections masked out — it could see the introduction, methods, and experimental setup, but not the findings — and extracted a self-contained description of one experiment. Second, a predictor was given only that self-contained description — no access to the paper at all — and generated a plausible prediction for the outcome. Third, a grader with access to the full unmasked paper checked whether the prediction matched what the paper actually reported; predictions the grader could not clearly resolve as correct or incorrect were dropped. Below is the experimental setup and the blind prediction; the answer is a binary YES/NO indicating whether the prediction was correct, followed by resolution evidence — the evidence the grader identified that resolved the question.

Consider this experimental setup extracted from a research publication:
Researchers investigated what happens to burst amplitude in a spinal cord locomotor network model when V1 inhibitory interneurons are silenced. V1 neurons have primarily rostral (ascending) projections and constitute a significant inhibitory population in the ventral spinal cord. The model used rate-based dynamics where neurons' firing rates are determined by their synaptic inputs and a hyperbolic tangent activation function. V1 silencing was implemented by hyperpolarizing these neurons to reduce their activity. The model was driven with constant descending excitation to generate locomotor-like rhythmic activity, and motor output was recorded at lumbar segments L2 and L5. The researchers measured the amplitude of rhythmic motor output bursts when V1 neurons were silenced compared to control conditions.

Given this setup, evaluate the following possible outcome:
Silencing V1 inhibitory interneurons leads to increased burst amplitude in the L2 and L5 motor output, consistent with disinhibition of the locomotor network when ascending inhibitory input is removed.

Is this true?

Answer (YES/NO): YES